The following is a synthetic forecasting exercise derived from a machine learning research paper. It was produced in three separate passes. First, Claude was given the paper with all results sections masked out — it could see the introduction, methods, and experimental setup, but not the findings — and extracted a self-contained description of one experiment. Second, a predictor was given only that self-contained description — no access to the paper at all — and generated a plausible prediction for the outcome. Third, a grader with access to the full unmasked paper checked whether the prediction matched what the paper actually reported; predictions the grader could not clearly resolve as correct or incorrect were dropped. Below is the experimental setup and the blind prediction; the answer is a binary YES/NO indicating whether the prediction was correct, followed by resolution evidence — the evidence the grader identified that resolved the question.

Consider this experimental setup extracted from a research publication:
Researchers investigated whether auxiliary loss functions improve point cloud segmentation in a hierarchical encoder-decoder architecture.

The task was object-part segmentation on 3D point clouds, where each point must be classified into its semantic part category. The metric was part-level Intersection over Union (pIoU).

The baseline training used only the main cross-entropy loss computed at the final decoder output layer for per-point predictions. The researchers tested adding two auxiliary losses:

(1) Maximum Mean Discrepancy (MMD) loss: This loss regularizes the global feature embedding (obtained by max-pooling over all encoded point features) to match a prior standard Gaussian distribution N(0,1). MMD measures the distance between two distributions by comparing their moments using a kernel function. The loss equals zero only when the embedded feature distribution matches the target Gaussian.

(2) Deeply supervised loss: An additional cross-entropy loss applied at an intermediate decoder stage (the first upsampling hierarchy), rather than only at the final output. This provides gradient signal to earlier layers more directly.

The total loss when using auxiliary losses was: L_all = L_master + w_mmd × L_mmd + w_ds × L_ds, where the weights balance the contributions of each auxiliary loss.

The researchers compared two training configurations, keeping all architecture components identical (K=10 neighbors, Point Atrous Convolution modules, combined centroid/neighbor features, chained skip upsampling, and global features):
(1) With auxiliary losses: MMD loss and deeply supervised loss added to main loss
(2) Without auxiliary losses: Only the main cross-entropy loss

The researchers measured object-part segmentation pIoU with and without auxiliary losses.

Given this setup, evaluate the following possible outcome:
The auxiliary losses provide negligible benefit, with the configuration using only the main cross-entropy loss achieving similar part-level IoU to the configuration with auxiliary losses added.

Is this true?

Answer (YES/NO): NO